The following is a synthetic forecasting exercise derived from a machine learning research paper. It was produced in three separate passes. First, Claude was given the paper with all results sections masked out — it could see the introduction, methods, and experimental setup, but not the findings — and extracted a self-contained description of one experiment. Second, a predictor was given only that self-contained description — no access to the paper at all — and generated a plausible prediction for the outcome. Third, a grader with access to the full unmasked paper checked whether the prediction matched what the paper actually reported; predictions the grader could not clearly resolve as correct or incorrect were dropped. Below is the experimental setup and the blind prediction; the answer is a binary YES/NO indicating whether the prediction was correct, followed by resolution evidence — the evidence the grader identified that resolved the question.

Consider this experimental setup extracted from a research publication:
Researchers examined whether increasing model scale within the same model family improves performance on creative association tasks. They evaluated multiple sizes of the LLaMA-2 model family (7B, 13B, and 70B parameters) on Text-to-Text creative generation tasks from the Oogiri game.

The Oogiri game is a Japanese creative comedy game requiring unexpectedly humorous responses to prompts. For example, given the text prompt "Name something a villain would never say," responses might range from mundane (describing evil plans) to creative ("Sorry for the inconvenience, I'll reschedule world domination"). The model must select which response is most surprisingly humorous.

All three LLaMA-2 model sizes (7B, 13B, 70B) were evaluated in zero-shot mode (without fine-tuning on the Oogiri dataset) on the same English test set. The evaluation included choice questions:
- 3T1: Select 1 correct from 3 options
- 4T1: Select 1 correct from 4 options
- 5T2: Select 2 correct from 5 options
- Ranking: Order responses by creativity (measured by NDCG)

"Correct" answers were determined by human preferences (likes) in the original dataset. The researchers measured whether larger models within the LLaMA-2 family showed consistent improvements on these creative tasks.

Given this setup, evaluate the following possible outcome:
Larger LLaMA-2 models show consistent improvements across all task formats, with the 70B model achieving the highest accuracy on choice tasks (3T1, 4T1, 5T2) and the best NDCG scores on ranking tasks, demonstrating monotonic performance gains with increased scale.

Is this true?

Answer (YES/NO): NO